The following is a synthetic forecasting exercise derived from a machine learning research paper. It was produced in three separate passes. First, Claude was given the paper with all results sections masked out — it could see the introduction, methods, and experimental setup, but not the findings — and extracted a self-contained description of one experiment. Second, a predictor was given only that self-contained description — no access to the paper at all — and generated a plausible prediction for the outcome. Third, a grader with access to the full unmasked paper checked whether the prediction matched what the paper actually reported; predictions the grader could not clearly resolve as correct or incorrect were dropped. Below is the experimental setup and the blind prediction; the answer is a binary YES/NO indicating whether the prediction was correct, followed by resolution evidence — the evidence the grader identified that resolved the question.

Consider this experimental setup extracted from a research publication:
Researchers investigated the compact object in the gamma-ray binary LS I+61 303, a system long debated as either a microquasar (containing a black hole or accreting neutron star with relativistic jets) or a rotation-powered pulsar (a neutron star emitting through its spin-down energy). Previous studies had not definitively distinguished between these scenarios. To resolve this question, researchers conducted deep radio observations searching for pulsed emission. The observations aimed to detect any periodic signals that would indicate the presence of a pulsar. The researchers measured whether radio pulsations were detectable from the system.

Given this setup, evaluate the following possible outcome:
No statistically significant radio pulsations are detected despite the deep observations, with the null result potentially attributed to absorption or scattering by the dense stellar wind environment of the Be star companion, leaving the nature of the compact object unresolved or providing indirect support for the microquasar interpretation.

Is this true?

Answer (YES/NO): NO